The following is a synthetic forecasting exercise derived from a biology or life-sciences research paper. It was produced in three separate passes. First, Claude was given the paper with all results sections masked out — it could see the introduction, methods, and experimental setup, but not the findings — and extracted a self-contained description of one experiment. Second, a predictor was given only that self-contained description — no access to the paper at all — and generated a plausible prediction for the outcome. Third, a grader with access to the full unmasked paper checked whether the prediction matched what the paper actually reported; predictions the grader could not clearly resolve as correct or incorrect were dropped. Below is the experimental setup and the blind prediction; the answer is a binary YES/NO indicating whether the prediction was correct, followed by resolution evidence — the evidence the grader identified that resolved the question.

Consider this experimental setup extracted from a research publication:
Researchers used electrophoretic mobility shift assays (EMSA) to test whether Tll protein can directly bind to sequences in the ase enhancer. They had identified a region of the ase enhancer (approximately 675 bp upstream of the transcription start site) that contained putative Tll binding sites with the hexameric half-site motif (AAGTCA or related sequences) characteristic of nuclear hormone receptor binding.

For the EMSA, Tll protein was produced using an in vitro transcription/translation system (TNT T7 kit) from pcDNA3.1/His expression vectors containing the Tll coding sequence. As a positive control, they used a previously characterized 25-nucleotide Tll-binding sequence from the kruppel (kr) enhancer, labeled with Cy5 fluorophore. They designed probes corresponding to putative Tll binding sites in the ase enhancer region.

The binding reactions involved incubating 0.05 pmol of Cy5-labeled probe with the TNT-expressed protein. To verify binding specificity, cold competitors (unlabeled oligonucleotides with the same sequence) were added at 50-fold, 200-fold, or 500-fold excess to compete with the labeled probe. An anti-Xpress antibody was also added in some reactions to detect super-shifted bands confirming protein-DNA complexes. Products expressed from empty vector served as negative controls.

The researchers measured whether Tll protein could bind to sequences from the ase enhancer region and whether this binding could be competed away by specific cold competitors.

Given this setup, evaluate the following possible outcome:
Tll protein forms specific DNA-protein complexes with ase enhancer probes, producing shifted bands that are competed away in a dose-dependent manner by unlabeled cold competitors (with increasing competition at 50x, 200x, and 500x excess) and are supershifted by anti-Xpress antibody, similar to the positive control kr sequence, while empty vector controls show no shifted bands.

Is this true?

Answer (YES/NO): NO